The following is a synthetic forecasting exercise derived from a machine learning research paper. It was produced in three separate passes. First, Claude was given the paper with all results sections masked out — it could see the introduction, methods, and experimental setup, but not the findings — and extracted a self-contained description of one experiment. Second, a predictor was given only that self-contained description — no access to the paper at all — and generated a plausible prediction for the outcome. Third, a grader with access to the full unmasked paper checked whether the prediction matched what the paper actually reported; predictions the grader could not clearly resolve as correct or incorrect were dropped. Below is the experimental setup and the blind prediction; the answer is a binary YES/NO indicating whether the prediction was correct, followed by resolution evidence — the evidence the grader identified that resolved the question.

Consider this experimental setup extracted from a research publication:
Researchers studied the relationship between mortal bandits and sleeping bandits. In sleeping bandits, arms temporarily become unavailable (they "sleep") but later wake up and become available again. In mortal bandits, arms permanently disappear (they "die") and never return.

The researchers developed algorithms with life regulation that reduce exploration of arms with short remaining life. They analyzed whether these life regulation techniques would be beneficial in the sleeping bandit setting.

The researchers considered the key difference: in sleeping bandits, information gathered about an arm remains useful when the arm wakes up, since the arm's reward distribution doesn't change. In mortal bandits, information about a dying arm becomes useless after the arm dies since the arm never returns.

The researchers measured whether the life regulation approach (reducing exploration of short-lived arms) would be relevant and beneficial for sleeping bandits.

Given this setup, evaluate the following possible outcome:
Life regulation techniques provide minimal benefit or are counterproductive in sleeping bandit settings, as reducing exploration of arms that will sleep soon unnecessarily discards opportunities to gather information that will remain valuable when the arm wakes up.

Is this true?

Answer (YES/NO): YES